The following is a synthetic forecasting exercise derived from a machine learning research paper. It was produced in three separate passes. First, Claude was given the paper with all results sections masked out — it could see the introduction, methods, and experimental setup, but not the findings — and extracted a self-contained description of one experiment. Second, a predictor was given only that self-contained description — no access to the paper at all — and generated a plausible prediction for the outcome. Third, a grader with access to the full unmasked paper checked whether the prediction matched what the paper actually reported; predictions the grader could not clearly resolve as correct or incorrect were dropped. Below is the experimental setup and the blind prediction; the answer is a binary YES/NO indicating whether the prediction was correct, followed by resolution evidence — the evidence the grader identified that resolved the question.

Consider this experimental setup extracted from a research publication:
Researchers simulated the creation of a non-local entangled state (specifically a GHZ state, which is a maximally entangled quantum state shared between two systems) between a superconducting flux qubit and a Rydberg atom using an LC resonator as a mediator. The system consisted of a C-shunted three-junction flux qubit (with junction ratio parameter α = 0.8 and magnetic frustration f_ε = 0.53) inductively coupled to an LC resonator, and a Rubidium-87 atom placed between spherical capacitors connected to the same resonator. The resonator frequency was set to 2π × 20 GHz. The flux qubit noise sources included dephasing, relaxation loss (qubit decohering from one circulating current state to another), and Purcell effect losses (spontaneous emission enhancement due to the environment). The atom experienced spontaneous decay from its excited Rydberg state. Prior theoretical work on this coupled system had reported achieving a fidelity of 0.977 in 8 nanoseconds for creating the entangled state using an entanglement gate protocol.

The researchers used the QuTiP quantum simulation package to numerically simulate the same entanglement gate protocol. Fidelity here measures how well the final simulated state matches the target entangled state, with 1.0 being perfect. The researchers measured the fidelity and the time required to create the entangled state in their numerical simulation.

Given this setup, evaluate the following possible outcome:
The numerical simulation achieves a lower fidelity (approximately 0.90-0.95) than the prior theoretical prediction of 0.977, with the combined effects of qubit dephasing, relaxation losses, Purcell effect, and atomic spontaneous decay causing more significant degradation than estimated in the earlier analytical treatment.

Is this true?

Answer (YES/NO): NO